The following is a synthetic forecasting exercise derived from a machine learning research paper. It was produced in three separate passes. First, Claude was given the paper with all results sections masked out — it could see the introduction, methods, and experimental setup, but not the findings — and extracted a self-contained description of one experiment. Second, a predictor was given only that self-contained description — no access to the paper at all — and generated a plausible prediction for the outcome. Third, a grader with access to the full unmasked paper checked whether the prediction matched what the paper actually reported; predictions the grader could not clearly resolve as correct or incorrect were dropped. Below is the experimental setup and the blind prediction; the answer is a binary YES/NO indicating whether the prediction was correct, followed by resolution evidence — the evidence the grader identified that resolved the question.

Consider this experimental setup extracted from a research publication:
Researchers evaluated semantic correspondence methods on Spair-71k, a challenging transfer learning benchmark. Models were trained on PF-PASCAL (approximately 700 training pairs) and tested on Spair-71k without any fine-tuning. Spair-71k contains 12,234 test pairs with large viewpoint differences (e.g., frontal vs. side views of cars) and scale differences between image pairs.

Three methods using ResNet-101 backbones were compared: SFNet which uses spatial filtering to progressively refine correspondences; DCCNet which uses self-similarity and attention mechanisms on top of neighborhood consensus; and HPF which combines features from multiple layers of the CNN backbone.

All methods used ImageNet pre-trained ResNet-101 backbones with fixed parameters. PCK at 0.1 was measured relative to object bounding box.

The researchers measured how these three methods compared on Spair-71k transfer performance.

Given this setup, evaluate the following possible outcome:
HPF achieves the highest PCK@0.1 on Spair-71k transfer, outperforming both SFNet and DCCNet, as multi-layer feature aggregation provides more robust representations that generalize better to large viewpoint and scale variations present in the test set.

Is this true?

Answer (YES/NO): YES